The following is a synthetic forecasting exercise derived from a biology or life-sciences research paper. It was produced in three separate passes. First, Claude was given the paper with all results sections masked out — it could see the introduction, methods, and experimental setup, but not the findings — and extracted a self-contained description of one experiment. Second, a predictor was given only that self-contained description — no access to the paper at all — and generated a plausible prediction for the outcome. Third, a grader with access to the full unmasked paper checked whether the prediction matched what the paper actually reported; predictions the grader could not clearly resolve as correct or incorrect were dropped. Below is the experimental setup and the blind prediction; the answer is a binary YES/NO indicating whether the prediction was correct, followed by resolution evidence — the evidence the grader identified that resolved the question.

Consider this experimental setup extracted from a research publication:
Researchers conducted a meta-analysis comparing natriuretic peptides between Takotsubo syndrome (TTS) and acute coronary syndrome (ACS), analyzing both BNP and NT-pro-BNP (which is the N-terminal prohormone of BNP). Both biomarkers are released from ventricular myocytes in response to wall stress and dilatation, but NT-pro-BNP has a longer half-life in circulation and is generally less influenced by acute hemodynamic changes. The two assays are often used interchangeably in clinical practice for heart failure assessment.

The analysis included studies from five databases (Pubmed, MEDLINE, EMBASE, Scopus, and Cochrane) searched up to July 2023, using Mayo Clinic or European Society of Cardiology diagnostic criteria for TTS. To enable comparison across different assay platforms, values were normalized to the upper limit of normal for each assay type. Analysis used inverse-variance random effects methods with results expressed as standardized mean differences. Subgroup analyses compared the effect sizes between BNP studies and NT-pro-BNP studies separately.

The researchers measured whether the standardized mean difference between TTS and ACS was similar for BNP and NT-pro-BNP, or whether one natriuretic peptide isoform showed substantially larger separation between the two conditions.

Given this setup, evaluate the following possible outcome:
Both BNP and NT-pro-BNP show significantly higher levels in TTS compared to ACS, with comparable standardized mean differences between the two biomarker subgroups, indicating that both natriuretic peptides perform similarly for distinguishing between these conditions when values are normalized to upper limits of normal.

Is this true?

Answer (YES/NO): NO